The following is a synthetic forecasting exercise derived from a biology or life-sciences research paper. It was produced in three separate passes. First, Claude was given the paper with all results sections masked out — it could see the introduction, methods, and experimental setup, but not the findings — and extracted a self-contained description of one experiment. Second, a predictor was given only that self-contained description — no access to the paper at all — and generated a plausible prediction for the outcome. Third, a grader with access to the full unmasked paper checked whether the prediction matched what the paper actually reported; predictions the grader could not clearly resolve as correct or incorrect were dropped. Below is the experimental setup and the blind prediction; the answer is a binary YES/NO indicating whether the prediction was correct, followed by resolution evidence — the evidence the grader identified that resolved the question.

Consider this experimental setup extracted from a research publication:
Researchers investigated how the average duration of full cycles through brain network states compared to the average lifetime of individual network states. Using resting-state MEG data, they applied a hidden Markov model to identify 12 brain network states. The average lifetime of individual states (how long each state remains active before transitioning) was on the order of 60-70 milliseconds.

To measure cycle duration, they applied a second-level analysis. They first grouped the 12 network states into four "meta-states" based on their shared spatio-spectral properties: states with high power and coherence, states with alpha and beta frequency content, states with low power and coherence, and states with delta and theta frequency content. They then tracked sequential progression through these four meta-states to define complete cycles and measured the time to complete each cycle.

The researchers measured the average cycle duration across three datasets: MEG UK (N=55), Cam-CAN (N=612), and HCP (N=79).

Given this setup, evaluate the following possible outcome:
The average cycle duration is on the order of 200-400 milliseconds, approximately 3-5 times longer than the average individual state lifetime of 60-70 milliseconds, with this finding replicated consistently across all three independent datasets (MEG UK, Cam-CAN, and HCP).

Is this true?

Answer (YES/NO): NO